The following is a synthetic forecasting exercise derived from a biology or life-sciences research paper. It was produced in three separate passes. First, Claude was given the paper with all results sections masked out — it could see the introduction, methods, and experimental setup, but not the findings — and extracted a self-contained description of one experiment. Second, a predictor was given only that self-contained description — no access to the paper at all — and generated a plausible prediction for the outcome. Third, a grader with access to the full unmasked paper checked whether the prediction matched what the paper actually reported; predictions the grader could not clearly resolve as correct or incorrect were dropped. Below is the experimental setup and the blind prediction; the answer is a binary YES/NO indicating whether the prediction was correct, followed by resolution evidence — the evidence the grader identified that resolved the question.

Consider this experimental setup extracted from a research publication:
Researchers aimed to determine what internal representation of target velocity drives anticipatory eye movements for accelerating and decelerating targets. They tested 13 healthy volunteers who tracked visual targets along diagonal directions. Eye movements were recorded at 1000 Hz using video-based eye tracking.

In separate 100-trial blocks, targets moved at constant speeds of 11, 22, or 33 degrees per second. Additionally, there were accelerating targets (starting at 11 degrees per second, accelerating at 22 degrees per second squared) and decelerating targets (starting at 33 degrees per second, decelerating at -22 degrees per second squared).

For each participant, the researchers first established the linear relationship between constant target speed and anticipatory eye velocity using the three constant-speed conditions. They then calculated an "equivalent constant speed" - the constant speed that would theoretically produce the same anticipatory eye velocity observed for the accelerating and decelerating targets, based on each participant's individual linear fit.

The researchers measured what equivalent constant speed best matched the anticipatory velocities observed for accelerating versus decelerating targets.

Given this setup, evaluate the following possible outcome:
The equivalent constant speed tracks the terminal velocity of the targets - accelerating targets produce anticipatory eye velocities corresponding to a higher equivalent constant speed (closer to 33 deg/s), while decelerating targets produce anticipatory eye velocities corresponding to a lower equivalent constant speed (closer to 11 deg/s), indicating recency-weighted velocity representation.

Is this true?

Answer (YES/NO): NO